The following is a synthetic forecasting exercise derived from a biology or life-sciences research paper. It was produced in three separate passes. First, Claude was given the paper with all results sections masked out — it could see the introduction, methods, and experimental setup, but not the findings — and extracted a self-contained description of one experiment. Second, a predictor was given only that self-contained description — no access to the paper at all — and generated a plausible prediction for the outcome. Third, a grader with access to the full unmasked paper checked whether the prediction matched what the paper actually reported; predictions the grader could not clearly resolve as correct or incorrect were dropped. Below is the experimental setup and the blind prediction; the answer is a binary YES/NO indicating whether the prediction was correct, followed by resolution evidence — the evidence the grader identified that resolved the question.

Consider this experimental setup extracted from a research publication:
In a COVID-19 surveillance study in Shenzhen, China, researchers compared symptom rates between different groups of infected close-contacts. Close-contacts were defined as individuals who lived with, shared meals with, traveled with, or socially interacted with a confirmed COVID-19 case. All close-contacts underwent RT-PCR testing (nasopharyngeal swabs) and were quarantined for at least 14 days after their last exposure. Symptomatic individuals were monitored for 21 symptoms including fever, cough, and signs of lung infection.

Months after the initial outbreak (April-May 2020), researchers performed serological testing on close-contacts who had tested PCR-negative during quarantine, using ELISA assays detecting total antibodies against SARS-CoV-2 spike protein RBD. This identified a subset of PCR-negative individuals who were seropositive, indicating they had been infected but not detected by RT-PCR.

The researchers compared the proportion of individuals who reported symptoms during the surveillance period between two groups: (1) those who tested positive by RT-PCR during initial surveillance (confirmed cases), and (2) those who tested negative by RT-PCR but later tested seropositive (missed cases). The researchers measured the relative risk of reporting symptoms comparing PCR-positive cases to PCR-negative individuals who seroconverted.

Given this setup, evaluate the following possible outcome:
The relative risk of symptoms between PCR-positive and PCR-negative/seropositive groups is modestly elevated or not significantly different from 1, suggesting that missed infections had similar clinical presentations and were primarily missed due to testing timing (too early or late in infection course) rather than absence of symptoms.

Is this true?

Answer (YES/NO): NO